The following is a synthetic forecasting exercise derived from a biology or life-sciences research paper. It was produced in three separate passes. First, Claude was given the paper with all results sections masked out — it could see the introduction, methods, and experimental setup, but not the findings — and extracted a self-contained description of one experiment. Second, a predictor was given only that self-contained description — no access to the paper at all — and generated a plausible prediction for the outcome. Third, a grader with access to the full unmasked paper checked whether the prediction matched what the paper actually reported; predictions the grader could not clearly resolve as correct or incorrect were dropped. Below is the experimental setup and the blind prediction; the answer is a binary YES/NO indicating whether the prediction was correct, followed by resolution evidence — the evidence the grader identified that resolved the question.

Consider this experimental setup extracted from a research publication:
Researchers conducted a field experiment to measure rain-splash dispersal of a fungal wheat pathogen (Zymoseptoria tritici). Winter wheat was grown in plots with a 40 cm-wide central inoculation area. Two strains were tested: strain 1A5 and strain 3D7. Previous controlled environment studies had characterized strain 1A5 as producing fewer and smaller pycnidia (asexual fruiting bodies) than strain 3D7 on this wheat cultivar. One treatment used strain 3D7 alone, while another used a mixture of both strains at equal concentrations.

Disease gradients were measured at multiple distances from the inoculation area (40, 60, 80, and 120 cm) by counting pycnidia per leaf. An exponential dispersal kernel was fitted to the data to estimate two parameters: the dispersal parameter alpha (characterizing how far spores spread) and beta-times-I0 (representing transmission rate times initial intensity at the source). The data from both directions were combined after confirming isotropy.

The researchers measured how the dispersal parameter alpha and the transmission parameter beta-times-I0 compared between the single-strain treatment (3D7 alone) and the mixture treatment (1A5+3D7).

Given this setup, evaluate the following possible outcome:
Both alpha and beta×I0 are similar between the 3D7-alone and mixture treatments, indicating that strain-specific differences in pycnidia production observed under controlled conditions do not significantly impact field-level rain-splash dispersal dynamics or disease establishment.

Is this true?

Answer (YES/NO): NO